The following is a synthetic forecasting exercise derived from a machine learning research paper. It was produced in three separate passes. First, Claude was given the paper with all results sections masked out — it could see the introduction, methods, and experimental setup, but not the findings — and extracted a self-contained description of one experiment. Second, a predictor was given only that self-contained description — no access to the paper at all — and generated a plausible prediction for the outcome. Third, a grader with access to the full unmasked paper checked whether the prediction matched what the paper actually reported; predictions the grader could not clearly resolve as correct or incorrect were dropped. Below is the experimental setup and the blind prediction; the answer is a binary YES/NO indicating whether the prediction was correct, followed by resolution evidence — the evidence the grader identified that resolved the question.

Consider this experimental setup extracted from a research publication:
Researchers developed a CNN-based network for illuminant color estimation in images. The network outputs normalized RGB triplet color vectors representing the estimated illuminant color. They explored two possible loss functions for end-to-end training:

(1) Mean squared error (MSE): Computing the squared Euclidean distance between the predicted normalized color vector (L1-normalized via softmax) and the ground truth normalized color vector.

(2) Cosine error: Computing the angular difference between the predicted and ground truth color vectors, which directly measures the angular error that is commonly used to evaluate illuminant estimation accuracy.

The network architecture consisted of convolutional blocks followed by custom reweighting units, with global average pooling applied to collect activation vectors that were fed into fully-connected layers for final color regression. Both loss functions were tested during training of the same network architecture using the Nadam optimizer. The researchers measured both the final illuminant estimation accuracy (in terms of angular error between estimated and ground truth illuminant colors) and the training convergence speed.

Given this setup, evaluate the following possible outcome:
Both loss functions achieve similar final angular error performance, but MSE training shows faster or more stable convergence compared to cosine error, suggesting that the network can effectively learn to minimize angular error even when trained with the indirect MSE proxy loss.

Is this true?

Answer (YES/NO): YES